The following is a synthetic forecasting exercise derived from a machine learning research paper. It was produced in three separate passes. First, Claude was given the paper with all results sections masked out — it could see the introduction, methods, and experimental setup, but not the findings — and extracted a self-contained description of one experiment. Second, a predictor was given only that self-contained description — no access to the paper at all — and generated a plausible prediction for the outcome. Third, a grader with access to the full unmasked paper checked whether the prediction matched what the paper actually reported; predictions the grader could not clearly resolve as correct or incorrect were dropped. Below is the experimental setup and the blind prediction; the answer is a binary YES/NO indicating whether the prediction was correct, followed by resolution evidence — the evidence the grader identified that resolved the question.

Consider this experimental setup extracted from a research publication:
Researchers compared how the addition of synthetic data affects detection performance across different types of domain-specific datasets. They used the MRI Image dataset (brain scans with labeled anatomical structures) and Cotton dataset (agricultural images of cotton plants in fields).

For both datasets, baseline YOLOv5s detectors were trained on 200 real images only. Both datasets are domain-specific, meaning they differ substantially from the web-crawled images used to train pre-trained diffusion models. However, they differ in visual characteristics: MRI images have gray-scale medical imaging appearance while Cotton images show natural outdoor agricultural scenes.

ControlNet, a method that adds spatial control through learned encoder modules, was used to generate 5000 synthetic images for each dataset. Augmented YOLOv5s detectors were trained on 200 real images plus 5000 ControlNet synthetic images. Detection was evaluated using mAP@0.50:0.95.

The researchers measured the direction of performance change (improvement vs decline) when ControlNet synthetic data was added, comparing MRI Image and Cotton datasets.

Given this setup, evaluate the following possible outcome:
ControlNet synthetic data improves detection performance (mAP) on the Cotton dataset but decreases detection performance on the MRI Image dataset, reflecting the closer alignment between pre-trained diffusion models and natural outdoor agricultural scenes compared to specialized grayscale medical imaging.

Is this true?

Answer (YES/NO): NO